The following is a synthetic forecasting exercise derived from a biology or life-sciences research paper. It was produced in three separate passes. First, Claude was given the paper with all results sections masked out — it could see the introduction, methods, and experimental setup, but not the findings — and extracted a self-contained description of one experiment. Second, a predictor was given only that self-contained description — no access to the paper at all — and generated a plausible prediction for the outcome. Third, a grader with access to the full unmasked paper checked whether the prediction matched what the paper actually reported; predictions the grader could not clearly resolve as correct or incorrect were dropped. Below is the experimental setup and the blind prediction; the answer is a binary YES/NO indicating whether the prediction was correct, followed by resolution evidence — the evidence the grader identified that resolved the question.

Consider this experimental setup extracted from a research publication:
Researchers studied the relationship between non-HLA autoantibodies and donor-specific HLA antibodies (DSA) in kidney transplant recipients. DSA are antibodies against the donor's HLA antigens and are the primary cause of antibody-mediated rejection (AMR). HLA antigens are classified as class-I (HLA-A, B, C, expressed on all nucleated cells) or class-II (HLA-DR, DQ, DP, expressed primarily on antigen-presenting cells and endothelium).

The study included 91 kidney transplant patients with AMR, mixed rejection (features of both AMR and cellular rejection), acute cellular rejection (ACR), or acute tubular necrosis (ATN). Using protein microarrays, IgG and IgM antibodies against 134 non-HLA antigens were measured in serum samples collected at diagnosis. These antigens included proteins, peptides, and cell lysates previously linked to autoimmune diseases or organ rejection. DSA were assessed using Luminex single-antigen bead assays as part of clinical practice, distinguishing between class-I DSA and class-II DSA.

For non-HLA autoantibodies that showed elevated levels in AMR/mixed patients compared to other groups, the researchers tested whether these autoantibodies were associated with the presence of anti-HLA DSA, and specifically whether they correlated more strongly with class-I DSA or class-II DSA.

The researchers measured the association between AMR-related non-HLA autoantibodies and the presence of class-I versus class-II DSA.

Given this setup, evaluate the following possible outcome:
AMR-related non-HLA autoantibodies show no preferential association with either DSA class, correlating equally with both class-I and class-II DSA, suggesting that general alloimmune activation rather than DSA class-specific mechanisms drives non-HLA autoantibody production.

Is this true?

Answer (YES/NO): NO